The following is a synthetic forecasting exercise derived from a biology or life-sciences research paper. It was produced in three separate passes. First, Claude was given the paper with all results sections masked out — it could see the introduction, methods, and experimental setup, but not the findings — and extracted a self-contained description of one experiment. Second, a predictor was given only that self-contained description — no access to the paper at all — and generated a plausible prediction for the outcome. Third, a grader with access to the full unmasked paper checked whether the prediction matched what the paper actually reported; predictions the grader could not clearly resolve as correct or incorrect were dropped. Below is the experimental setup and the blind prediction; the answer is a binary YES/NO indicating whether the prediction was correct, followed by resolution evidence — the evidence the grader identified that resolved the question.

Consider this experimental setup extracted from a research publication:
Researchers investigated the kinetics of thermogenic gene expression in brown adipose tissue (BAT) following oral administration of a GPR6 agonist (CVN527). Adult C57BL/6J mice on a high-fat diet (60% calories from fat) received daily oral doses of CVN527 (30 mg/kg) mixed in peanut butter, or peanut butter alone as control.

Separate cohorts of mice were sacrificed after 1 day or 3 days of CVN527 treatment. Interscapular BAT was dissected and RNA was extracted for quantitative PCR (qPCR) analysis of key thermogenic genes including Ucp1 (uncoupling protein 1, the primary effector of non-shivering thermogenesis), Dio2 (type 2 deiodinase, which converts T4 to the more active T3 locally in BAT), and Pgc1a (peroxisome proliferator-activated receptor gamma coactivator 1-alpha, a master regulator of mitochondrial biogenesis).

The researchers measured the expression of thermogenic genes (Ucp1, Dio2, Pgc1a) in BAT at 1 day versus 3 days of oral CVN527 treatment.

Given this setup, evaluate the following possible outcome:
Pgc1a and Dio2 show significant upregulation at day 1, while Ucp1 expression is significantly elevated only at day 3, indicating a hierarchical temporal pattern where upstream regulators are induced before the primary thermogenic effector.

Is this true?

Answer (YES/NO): NO